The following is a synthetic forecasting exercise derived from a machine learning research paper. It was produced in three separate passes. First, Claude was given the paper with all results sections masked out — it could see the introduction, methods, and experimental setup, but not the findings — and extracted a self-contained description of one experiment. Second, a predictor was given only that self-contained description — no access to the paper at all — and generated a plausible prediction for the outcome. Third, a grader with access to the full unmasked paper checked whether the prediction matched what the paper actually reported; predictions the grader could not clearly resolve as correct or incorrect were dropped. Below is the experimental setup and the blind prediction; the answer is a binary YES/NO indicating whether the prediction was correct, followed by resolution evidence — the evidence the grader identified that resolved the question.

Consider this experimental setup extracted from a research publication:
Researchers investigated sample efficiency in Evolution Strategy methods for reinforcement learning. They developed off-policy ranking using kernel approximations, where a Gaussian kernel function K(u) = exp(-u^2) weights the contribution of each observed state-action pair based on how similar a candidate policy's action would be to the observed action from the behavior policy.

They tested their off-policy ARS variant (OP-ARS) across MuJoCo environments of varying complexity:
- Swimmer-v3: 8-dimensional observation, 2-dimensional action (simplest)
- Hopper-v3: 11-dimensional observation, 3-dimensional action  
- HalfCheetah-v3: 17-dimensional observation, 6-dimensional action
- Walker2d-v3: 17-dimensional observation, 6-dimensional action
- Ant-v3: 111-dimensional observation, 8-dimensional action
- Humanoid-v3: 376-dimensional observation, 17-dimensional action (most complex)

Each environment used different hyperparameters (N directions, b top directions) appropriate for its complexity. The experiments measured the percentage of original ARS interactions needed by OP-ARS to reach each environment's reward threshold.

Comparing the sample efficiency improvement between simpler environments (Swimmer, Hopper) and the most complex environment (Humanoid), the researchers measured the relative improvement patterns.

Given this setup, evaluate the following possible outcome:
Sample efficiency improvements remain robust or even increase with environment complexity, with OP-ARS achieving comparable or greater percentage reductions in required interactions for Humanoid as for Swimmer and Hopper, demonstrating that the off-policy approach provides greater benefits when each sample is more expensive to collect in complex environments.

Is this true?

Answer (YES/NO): YES